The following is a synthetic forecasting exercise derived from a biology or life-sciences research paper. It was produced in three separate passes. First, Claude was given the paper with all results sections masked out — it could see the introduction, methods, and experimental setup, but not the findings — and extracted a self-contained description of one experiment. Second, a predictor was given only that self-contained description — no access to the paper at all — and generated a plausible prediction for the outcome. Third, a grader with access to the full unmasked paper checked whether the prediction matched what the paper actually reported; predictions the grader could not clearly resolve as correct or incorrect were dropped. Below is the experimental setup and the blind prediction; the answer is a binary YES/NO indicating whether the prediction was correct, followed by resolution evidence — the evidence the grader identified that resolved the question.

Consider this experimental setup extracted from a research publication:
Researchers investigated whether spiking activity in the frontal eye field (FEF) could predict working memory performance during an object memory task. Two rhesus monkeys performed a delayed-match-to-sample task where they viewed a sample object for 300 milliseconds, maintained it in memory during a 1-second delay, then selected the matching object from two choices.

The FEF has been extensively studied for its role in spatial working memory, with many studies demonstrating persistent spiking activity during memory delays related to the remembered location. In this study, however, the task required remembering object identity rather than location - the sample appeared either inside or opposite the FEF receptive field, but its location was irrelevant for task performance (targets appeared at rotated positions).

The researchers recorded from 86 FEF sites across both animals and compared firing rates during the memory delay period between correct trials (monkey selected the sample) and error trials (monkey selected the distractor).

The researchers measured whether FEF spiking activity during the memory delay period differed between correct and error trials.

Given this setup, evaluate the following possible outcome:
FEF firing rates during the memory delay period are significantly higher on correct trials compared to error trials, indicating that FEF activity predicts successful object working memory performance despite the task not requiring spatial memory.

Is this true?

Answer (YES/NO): NO